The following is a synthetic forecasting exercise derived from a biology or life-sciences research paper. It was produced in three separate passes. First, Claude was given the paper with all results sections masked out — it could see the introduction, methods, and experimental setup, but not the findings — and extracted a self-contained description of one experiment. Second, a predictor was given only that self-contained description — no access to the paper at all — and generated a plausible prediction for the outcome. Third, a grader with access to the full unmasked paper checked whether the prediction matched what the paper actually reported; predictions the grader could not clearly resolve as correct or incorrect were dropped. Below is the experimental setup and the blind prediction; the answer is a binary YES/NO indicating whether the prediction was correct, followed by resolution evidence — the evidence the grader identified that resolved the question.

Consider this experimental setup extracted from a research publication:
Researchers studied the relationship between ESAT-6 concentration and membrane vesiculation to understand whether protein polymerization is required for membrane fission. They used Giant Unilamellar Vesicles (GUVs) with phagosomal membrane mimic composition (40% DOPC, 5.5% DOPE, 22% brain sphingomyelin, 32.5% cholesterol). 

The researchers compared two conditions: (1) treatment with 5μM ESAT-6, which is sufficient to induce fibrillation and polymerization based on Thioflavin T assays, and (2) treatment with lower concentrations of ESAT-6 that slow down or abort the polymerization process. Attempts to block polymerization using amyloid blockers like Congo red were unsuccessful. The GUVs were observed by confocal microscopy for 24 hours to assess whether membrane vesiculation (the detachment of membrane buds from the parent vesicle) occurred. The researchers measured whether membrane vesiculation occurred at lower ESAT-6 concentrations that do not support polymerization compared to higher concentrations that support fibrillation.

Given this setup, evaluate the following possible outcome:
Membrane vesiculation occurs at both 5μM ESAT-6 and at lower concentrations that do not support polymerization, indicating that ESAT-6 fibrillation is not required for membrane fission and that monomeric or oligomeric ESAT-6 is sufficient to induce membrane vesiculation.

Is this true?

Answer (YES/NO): NO